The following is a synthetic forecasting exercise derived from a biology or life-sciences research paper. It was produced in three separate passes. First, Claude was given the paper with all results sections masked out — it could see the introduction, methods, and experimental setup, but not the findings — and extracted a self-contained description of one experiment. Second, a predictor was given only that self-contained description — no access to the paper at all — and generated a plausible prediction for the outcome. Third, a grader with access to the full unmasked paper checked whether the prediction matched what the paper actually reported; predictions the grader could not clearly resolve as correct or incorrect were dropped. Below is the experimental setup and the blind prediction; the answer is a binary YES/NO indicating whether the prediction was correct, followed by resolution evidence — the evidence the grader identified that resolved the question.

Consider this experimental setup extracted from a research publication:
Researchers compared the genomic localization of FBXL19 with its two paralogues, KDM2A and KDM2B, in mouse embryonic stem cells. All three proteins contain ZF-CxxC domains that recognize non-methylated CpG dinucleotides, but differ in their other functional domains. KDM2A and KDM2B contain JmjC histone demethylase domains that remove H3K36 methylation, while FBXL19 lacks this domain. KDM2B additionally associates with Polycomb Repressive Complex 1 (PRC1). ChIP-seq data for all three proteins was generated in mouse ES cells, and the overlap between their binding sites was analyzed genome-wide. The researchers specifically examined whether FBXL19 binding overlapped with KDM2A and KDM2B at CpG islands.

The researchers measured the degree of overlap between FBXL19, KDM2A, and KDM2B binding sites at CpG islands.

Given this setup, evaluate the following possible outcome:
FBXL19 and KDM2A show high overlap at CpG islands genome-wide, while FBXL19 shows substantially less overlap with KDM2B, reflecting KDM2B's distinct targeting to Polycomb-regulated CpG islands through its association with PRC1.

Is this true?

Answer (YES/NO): NO